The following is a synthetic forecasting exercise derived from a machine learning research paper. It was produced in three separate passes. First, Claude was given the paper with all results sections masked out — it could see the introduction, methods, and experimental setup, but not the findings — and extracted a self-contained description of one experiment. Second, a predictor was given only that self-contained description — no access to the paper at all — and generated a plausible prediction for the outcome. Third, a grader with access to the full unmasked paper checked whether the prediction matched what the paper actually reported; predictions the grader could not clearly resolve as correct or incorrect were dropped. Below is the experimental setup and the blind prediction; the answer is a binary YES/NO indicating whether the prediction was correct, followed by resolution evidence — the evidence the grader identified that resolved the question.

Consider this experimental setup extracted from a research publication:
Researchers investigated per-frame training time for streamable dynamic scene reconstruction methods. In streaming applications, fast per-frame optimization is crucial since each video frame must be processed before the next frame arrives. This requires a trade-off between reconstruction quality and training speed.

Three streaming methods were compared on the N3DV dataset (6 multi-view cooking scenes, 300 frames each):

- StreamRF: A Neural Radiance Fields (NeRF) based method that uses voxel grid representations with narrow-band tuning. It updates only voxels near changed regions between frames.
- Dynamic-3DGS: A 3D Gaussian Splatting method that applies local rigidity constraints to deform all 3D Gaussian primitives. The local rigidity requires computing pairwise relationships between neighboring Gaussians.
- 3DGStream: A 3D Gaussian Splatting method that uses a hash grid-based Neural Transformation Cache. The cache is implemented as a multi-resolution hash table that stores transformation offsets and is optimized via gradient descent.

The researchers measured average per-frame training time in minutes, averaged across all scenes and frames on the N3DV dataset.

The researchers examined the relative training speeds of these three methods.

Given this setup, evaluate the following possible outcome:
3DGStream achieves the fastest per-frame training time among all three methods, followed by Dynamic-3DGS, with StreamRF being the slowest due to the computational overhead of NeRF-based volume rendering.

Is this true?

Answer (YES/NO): NO